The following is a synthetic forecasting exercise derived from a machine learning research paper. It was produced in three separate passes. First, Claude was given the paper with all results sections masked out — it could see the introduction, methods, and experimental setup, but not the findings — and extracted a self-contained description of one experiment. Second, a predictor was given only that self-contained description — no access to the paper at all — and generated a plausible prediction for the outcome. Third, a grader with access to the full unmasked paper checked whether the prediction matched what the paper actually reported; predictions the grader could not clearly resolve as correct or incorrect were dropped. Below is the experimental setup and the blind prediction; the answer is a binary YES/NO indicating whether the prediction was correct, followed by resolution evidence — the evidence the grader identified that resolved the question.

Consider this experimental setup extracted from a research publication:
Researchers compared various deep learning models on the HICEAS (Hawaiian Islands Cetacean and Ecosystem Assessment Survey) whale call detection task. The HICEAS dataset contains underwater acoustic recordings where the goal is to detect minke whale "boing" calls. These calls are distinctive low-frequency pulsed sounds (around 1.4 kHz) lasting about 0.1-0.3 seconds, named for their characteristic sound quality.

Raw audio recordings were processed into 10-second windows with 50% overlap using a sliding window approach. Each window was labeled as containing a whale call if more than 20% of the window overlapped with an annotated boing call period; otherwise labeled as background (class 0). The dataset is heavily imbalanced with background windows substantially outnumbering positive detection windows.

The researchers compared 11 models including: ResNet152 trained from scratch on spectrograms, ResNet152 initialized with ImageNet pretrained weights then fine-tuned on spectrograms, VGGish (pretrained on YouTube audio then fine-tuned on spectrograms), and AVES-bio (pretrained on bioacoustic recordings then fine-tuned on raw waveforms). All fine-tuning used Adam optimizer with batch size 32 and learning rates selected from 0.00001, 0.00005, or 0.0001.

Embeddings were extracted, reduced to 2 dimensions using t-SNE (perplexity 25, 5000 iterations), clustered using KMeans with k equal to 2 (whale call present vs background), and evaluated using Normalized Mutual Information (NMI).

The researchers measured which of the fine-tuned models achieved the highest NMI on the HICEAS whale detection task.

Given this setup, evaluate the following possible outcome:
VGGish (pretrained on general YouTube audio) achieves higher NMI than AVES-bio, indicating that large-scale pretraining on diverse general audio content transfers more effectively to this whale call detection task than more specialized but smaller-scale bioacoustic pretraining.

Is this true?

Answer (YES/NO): NO